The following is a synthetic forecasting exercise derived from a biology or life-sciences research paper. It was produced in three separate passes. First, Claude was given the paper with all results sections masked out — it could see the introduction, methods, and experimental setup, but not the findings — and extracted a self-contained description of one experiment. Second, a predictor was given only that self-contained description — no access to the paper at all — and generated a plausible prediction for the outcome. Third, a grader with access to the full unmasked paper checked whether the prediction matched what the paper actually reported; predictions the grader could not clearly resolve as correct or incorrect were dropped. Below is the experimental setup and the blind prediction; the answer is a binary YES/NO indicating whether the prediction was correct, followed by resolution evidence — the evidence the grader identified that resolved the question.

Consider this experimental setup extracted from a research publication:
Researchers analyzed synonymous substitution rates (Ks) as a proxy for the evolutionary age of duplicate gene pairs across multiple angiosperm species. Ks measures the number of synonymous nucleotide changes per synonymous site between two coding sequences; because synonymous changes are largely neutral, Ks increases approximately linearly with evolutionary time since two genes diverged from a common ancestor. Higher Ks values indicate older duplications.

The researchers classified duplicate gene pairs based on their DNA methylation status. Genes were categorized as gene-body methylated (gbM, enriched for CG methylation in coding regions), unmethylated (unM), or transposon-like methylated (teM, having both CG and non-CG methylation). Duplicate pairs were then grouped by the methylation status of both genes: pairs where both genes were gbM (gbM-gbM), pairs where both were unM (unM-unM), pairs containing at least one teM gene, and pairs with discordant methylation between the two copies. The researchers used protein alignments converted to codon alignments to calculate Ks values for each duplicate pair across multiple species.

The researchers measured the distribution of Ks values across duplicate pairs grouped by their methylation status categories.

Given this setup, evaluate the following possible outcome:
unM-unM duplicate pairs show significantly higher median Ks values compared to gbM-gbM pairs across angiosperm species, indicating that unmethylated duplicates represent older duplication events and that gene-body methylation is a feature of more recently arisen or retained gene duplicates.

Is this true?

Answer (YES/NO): NO